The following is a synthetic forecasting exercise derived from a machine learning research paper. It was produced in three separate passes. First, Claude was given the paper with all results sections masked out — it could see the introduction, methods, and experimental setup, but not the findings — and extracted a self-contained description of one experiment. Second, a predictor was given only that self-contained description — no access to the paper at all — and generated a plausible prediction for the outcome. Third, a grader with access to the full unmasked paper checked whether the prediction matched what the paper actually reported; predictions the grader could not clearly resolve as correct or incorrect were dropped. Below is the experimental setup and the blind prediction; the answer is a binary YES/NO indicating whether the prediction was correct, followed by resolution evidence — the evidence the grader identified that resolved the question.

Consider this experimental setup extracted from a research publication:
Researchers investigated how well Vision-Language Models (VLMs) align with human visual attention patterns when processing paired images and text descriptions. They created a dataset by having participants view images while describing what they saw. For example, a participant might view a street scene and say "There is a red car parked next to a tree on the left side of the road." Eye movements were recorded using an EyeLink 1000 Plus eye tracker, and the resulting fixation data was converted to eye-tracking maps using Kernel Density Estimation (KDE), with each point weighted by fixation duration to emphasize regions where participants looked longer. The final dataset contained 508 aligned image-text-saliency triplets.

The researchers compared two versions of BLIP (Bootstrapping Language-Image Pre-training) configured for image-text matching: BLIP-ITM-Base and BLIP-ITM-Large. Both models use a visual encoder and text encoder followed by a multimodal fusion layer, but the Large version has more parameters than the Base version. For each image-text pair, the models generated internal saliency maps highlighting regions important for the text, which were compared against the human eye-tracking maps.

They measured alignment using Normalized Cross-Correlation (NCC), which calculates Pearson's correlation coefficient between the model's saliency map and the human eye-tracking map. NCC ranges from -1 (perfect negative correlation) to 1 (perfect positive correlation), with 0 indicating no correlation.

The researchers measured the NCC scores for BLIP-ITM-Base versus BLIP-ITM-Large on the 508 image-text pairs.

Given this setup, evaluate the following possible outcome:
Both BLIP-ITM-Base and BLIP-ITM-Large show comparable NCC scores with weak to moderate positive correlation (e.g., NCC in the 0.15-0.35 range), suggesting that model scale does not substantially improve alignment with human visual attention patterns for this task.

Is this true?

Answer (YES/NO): NO